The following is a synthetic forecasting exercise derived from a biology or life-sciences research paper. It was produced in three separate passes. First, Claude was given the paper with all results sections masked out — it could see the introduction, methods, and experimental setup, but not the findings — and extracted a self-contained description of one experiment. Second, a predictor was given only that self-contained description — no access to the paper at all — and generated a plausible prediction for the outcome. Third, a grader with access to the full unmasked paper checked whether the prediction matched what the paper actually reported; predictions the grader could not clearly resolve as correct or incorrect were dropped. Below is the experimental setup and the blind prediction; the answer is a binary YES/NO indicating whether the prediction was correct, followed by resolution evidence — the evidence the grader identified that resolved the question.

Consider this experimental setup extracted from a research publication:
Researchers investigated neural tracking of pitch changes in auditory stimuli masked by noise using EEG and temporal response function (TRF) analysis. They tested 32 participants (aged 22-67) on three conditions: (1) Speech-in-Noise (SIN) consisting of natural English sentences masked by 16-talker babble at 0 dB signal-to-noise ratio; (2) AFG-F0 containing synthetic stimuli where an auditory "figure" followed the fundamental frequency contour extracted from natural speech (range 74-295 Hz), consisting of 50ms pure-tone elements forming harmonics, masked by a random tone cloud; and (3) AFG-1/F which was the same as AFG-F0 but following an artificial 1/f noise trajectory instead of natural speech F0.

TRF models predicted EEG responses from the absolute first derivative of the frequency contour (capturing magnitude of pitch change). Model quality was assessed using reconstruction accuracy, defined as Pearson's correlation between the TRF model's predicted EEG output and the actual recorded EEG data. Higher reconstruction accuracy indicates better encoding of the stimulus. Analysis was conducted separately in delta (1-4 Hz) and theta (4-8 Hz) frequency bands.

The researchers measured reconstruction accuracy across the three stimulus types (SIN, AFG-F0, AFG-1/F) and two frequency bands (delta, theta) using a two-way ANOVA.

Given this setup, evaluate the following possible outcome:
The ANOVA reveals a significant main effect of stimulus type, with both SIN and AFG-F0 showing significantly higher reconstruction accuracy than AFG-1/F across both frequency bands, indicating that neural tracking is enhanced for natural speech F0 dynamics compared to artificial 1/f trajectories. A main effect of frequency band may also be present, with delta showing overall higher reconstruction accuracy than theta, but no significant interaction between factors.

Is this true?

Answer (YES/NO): NO